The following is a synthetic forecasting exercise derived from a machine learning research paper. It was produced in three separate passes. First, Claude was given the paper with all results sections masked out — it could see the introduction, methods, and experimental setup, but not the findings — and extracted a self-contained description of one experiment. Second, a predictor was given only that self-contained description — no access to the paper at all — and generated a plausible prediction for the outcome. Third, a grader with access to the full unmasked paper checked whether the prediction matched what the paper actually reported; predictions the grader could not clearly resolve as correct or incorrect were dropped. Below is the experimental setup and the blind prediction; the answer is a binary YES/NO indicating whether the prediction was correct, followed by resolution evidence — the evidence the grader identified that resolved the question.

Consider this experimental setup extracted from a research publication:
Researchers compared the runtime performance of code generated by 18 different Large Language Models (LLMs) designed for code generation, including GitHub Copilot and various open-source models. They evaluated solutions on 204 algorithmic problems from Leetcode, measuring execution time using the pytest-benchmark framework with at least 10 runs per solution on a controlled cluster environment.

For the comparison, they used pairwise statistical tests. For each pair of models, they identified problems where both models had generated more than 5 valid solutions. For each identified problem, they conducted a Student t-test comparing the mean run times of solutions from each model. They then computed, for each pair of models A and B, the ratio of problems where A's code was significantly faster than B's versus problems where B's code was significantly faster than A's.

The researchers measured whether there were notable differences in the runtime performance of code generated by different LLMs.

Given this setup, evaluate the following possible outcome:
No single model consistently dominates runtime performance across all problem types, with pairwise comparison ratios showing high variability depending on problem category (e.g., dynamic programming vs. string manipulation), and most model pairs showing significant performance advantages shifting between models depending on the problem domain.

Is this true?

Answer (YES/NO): NO